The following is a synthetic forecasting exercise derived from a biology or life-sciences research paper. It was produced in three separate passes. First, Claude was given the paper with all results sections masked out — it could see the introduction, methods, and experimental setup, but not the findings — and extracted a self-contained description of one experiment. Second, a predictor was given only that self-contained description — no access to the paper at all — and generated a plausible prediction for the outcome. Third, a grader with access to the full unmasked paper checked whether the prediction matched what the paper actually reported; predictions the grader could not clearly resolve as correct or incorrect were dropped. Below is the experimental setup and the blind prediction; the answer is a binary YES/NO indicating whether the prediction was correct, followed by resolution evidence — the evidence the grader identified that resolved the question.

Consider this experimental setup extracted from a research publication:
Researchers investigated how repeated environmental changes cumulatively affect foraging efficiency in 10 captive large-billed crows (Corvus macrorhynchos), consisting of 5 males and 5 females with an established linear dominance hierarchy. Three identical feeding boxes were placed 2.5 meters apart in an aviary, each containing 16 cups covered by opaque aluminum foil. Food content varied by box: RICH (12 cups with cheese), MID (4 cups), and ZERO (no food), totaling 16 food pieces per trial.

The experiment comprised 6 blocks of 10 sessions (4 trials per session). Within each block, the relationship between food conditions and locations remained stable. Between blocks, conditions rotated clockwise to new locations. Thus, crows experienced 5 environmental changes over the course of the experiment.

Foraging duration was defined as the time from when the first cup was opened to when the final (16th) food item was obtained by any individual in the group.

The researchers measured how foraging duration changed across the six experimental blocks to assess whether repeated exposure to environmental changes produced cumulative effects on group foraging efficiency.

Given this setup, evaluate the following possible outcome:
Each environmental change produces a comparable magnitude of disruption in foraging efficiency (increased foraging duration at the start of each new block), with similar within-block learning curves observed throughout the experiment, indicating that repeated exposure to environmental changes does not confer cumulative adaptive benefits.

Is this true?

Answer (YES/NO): NO